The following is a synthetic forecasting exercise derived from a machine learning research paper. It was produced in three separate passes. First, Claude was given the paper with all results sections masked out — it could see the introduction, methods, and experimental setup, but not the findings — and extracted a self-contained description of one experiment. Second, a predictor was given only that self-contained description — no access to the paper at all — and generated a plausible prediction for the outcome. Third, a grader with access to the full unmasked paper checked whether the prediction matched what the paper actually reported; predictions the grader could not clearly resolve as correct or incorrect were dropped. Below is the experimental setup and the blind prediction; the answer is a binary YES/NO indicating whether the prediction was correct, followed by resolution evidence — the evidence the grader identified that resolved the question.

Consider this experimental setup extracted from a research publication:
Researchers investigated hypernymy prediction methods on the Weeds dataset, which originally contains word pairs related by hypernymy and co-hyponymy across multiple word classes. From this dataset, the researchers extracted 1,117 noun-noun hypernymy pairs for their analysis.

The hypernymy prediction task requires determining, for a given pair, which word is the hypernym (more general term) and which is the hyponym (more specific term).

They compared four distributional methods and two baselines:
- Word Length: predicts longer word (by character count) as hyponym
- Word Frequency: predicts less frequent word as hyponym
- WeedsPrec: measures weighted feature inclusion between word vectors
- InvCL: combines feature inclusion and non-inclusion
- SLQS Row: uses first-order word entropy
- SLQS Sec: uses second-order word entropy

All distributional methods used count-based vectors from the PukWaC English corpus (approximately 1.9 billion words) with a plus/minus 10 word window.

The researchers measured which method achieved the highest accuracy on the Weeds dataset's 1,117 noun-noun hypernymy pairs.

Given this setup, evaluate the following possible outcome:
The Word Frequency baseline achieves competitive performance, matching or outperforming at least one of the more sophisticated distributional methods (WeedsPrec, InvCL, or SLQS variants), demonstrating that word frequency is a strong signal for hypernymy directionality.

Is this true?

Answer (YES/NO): YES